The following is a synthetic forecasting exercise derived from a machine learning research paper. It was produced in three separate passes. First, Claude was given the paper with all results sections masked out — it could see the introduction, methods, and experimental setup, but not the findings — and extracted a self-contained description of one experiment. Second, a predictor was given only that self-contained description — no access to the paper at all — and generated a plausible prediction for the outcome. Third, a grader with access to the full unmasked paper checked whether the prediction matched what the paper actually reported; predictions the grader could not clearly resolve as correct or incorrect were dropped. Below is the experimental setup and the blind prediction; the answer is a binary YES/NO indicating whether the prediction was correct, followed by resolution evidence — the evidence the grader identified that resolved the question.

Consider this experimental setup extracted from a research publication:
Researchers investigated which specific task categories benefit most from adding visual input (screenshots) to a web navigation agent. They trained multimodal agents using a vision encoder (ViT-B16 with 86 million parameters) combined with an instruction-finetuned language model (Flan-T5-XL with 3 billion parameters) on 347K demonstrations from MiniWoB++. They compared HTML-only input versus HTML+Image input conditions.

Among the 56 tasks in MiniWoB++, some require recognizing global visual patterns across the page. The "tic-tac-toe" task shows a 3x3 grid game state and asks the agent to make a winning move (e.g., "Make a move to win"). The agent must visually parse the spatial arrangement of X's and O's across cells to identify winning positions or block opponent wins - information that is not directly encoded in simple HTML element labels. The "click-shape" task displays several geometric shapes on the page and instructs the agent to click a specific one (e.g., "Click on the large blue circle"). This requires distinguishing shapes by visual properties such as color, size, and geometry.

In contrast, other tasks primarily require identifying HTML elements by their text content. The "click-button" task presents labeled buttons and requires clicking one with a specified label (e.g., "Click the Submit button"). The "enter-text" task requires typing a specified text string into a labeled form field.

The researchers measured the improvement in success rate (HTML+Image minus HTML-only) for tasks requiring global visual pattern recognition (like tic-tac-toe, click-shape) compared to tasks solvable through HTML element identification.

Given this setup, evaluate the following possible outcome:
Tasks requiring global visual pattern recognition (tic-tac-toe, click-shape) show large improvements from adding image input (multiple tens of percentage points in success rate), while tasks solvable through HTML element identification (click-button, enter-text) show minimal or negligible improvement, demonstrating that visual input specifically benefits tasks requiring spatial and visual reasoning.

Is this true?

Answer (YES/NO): YES